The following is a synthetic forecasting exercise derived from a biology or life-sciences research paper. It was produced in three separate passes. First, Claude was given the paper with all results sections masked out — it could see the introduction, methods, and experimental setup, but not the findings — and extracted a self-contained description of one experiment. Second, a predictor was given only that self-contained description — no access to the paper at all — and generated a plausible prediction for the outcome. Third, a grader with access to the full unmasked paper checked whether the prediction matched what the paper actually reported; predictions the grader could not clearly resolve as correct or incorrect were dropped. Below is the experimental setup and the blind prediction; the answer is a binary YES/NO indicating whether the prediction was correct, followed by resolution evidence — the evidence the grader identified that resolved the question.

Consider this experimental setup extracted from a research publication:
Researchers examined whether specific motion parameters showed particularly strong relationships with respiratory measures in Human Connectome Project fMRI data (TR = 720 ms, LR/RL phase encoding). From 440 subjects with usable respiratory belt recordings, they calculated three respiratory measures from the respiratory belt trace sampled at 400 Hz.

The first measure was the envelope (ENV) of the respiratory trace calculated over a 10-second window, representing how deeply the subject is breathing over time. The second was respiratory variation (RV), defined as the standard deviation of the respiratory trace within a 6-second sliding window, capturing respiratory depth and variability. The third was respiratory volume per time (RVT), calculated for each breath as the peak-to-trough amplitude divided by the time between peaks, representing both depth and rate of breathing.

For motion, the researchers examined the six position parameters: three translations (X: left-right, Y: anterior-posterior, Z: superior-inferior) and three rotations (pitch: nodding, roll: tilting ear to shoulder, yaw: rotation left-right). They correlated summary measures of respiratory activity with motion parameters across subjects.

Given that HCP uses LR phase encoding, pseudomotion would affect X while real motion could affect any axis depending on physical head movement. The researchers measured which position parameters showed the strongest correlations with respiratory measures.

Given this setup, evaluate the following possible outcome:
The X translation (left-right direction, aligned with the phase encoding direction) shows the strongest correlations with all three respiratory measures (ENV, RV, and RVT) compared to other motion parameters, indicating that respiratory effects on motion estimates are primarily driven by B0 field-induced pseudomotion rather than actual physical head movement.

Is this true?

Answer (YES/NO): NO